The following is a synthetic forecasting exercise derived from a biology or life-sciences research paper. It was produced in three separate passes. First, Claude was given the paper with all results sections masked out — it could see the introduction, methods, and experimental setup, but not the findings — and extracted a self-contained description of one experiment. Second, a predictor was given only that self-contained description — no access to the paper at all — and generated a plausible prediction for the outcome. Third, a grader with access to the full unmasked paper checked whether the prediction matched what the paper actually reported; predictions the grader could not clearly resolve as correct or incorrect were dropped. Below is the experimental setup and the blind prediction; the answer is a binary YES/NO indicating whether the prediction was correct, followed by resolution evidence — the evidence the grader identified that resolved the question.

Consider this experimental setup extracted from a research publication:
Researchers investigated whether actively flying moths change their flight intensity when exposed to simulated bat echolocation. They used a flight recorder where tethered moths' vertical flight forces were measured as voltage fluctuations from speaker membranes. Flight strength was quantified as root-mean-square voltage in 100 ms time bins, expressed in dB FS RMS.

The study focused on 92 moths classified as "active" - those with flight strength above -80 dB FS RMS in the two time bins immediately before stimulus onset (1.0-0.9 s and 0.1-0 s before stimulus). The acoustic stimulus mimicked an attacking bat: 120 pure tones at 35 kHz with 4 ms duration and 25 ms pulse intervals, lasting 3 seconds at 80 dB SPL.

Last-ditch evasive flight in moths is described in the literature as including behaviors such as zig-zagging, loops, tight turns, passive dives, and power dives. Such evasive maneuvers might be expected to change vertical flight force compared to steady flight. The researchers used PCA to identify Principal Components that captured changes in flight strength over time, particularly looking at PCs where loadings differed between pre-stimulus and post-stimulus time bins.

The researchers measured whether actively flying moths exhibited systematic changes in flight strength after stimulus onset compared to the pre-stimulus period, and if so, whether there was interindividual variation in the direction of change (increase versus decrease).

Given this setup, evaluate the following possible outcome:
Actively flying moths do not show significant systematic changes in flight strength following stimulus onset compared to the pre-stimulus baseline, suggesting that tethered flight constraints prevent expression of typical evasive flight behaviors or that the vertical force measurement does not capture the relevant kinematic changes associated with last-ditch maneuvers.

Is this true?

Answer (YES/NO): NO